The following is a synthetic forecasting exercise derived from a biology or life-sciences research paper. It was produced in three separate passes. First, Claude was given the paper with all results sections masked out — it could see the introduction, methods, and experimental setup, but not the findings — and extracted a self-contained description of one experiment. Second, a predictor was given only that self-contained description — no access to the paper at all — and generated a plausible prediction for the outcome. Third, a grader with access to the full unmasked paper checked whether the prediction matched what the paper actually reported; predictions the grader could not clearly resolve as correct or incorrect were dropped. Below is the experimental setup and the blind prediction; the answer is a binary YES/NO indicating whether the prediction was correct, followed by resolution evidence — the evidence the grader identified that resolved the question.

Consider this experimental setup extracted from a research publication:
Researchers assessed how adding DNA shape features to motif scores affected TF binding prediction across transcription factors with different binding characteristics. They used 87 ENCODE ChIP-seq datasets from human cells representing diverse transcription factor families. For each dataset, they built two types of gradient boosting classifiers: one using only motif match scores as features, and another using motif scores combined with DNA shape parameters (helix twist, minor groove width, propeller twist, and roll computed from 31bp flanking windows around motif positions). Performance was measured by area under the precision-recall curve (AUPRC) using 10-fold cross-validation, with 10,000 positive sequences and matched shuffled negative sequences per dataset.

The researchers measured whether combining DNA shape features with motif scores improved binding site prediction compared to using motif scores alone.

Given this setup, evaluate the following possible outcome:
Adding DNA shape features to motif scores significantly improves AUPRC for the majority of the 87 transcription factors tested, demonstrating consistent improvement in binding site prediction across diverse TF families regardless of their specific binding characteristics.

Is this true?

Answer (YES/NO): YES